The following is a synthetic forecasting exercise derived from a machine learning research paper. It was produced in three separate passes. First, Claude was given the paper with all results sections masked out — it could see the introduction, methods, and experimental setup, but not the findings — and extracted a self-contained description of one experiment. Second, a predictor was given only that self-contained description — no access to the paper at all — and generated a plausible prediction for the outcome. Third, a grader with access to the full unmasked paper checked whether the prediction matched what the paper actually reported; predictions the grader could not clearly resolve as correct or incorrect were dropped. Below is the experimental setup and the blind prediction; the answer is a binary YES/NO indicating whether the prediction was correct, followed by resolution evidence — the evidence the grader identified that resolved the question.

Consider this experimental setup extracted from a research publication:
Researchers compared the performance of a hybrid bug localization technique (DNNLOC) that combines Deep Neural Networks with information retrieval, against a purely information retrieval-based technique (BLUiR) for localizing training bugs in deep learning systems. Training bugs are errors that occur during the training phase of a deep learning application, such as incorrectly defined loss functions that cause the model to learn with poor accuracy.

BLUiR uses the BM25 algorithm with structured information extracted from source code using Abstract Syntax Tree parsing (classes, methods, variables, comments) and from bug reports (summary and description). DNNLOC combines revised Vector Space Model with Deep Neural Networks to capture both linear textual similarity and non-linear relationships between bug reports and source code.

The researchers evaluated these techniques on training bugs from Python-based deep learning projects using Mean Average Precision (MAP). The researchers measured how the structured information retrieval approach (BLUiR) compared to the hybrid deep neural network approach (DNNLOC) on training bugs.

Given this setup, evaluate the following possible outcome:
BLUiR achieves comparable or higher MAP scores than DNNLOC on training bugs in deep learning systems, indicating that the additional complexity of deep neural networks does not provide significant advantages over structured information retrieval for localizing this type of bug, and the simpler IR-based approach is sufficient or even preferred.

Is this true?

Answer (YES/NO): YES